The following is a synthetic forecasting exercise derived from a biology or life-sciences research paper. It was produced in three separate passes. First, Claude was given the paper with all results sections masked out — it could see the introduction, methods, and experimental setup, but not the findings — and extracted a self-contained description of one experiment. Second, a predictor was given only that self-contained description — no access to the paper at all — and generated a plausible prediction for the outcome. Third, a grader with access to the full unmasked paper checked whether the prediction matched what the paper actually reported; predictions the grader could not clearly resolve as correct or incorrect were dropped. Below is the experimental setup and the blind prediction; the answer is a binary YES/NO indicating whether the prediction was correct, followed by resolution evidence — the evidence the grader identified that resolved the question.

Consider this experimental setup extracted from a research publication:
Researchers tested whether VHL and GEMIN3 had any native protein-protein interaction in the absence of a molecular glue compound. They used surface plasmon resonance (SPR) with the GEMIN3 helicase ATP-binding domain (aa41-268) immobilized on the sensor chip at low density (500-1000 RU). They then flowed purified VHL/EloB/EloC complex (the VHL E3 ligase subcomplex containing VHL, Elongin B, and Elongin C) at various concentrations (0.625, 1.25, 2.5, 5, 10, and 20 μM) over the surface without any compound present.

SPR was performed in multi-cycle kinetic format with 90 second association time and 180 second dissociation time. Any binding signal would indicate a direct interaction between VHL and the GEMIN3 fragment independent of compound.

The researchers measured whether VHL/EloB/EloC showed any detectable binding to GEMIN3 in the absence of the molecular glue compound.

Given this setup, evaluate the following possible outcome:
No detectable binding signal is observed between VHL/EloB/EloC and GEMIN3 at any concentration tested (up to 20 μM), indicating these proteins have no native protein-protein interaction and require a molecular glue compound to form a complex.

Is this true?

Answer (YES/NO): YES